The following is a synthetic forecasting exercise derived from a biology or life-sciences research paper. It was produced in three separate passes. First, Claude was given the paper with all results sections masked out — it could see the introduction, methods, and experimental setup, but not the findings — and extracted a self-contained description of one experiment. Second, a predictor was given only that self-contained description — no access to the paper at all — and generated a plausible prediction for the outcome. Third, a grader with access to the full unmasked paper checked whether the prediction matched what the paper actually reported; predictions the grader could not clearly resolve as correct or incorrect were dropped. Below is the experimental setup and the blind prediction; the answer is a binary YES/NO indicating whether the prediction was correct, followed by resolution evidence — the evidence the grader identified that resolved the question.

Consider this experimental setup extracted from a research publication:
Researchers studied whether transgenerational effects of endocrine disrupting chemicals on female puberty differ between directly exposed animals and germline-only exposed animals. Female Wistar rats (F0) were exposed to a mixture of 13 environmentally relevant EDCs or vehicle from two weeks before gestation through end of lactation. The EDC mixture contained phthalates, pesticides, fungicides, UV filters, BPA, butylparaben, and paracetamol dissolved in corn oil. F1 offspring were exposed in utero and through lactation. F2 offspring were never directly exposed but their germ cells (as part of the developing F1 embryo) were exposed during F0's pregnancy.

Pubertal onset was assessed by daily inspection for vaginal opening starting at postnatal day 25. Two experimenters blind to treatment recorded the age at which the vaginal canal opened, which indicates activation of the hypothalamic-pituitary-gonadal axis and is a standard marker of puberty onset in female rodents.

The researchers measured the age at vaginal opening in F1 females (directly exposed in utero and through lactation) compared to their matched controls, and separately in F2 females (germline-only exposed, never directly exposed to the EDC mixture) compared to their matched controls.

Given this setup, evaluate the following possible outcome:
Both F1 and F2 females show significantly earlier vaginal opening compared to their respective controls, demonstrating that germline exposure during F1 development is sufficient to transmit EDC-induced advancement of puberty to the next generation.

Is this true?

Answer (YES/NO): NO